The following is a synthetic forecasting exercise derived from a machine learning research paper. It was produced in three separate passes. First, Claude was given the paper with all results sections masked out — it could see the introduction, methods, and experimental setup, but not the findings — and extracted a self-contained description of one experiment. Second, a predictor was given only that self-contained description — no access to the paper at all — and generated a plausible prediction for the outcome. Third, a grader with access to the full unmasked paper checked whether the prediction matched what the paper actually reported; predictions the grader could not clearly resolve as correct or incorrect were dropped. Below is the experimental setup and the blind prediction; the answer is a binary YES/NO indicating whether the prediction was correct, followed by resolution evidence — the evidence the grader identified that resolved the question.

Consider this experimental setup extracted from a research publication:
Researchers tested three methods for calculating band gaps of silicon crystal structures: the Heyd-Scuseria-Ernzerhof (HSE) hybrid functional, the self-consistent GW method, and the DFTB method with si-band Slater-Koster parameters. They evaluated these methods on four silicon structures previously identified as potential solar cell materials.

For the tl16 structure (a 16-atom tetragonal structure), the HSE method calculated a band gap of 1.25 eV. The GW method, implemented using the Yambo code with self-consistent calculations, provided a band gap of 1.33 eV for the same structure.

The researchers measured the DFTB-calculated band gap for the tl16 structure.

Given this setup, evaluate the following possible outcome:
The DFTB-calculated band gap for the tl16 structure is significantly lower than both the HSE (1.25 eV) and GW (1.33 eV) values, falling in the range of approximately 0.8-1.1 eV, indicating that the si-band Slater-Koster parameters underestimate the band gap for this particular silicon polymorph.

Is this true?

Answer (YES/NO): YES